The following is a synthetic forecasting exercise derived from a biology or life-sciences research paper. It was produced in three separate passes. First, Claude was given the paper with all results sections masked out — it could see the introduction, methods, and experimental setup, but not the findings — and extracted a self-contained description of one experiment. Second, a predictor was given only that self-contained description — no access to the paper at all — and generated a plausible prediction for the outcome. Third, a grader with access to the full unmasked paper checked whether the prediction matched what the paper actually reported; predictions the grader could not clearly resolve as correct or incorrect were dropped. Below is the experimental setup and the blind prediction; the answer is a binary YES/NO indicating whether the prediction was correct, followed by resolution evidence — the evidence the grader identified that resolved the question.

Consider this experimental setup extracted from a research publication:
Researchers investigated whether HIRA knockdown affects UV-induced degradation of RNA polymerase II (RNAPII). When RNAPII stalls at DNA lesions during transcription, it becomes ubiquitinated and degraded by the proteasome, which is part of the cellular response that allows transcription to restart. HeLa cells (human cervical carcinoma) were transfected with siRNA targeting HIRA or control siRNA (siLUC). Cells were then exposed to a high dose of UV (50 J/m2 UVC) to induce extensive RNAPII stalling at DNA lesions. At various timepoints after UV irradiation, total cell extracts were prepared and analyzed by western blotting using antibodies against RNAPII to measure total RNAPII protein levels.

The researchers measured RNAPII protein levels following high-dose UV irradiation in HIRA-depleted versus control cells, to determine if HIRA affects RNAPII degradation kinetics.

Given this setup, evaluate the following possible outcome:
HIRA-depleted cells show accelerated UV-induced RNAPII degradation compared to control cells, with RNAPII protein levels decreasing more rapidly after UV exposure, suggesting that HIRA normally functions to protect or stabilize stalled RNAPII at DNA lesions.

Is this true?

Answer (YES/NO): NO